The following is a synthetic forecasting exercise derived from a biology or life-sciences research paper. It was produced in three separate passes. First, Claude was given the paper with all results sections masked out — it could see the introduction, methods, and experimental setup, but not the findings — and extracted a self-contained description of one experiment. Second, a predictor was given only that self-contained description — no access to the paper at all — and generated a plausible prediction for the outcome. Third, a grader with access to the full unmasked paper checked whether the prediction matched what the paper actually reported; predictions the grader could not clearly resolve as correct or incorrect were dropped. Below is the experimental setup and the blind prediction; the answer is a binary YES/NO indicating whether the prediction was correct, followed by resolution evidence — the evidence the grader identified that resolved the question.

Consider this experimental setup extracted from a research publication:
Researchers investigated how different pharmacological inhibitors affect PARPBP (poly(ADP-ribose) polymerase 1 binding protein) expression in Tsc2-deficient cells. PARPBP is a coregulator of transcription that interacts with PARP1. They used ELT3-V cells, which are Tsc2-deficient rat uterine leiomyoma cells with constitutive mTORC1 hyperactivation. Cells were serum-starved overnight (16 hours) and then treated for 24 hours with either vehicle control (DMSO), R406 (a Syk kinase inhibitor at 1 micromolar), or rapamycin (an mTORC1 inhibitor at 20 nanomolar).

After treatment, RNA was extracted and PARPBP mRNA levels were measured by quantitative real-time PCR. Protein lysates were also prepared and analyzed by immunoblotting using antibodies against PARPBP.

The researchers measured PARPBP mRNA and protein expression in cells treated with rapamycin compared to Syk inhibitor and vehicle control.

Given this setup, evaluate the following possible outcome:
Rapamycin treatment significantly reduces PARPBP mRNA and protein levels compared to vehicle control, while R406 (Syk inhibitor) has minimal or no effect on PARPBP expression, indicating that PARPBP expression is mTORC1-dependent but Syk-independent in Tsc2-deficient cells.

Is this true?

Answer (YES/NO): NO